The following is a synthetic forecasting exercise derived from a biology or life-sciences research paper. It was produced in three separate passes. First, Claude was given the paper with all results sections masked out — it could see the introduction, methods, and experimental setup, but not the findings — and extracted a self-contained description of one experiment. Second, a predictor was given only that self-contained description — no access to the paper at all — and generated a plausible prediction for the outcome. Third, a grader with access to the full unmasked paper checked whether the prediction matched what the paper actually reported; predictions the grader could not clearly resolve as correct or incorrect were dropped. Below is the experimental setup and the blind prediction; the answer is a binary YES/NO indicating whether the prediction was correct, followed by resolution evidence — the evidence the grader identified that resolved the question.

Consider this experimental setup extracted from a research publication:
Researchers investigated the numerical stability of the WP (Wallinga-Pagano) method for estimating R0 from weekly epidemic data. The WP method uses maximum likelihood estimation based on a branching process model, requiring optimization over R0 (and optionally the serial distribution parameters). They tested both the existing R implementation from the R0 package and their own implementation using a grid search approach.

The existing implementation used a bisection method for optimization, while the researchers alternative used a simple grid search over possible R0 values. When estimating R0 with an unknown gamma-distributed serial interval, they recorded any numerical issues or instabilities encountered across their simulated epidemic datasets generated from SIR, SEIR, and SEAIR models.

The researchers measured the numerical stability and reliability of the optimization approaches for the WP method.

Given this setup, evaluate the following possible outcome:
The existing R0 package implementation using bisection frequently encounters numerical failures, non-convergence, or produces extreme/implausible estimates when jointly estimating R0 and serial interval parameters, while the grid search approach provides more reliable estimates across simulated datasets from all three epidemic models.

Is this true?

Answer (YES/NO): YES